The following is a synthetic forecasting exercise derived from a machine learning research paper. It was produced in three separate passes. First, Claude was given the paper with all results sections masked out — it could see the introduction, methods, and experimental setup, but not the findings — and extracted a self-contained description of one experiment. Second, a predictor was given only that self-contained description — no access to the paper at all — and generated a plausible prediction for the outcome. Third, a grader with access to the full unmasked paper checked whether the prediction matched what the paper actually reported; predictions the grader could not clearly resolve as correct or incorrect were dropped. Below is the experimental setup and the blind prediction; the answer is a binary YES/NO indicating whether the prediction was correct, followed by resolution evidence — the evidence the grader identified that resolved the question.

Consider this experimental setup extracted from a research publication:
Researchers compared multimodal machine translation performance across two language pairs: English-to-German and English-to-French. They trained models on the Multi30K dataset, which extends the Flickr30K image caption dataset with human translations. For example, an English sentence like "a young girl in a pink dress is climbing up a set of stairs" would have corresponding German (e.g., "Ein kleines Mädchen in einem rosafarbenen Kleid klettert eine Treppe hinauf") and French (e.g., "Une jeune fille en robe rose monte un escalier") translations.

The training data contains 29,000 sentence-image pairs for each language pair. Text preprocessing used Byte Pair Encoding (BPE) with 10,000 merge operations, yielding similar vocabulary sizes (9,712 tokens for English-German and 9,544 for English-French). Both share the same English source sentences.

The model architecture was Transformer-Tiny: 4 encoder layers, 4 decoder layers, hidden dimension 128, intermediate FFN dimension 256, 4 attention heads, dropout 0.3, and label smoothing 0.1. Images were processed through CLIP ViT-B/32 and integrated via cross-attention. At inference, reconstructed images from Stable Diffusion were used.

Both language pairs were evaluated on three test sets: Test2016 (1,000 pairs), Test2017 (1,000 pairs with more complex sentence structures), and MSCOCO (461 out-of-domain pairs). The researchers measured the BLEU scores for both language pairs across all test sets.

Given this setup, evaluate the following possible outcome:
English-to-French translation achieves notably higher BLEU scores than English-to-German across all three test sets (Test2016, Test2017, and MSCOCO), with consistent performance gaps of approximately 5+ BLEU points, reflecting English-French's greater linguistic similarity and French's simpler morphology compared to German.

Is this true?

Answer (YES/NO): NO